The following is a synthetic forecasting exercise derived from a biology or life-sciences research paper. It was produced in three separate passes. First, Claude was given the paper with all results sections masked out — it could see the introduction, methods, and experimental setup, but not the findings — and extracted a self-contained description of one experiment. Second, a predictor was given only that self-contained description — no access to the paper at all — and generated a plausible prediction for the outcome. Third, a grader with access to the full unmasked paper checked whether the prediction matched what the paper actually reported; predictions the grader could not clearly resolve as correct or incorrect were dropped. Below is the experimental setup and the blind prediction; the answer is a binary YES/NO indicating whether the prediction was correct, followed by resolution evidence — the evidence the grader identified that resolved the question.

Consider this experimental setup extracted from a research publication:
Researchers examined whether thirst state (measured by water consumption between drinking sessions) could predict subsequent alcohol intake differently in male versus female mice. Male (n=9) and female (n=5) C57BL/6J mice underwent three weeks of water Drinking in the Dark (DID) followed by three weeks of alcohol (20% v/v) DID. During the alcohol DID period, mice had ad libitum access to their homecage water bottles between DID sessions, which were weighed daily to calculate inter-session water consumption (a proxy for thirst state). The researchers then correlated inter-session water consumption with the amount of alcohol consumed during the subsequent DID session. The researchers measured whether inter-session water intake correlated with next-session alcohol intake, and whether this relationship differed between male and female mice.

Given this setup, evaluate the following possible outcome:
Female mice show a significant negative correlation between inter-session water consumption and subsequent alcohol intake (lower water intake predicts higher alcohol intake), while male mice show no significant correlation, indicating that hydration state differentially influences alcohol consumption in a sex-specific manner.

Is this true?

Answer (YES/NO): YES